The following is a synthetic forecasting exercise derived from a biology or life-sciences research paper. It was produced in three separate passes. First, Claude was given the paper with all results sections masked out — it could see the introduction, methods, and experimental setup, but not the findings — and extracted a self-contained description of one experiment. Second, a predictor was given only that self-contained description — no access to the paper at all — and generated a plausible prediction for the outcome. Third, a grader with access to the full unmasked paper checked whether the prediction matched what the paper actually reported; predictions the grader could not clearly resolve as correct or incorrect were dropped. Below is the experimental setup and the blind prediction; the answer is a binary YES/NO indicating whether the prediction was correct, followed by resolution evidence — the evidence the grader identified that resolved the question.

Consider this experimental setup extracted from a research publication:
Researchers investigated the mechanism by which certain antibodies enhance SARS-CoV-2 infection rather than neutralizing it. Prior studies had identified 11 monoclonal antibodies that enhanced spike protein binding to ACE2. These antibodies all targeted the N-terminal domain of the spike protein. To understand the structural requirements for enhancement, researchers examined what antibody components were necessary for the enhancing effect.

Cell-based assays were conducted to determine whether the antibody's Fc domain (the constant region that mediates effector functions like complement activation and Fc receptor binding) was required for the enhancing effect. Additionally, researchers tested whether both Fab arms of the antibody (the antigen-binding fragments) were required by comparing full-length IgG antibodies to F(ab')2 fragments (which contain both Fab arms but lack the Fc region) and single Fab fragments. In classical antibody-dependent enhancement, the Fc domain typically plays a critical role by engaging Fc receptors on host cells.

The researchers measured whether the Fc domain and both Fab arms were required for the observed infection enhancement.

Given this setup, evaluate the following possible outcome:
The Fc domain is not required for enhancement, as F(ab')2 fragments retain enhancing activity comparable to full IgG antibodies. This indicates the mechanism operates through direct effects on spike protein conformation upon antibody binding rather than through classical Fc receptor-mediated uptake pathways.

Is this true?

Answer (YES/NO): YES